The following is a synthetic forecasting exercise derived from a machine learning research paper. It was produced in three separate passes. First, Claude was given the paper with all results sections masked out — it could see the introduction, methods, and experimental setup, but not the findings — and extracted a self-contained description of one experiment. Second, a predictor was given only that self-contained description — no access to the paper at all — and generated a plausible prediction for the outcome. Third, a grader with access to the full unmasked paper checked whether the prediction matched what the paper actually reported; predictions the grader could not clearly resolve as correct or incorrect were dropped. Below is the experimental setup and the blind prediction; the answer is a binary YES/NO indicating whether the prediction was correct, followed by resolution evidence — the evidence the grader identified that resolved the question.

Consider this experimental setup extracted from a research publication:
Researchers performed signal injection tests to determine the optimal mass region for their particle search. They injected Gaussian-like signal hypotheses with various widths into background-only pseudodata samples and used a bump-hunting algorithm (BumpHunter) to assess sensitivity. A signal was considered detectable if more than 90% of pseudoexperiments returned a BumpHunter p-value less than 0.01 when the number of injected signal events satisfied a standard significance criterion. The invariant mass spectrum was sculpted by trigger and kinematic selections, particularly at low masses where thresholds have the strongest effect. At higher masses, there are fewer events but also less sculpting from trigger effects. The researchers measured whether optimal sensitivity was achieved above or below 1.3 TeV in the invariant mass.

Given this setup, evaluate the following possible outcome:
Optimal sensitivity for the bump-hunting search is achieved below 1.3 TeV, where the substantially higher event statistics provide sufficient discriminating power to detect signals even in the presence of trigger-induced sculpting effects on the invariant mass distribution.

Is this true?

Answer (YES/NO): NO